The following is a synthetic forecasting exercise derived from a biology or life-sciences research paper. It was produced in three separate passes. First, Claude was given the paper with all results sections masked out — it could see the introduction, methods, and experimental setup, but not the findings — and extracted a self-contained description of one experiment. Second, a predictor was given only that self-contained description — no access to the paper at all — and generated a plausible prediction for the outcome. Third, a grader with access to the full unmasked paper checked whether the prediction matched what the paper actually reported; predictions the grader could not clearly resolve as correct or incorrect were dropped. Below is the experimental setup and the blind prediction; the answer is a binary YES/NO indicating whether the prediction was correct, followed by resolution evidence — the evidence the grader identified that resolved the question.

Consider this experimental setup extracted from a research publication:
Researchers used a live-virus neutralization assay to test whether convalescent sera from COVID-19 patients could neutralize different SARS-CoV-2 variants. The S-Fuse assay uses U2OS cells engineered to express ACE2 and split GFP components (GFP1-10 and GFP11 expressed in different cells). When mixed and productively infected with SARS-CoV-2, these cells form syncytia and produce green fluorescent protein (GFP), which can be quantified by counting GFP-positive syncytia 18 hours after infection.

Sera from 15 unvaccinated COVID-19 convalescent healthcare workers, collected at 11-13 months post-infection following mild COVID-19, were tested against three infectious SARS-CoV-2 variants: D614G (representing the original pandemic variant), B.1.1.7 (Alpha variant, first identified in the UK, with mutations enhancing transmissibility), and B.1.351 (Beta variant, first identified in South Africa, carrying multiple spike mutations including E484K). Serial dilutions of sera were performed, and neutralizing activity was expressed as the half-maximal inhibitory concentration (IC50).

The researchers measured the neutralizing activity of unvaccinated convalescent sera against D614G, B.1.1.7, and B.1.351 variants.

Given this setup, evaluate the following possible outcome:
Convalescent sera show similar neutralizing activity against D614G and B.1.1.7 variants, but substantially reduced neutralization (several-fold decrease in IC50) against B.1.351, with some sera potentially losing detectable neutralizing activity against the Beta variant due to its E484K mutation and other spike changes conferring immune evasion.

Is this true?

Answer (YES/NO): NO